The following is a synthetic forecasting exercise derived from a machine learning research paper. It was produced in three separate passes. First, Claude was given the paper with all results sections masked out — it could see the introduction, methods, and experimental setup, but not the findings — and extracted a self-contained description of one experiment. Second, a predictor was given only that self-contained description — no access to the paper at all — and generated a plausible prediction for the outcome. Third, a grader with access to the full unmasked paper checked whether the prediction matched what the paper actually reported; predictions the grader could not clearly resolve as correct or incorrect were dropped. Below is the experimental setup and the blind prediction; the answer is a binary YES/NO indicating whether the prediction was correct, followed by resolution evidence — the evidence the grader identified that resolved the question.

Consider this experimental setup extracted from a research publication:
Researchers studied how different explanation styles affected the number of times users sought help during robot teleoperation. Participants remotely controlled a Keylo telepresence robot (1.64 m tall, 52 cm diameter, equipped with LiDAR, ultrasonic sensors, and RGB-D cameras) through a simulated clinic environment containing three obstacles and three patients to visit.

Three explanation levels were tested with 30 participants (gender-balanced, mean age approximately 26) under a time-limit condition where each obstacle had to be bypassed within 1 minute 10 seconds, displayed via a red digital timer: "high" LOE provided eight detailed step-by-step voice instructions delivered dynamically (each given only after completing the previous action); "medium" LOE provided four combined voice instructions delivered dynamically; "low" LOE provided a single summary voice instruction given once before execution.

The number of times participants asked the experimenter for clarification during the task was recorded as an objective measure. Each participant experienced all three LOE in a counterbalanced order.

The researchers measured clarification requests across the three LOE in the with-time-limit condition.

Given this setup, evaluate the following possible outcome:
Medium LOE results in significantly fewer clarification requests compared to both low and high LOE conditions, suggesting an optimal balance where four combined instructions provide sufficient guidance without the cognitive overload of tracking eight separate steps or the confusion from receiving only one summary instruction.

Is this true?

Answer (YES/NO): NO